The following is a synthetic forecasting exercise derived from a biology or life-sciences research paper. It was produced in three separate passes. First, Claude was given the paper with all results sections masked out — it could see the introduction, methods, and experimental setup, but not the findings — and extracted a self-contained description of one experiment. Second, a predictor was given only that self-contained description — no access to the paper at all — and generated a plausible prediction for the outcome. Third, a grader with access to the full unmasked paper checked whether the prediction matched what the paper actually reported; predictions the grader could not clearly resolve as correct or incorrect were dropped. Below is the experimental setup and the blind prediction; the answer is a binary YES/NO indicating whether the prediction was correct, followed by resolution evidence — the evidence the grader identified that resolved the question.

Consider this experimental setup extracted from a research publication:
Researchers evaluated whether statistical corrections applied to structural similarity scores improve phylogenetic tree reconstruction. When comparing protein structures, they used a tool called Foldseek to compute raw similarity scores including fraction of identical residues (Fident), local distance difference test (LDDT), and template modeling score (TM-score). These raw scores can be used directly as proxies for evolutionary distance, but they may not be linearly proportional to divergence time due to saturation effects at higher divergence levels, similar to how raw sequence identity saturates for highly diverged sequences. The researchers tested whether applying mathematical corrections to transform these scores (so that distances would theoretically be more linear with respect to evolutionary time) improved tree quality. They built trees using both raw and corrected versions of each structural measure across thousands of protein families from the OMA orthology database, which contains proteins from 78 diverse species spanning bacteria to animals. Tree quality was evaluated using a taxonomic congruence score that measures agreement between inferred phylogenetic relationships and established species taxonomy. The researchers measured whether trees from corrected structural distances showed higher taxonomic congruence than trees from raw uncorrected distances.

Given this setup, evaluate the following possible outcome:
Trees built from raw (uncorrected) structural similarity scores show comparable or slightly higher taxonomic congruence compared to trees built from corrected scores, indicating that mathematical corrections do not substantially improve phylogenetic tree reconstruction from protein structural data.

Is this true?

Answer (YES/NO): YES